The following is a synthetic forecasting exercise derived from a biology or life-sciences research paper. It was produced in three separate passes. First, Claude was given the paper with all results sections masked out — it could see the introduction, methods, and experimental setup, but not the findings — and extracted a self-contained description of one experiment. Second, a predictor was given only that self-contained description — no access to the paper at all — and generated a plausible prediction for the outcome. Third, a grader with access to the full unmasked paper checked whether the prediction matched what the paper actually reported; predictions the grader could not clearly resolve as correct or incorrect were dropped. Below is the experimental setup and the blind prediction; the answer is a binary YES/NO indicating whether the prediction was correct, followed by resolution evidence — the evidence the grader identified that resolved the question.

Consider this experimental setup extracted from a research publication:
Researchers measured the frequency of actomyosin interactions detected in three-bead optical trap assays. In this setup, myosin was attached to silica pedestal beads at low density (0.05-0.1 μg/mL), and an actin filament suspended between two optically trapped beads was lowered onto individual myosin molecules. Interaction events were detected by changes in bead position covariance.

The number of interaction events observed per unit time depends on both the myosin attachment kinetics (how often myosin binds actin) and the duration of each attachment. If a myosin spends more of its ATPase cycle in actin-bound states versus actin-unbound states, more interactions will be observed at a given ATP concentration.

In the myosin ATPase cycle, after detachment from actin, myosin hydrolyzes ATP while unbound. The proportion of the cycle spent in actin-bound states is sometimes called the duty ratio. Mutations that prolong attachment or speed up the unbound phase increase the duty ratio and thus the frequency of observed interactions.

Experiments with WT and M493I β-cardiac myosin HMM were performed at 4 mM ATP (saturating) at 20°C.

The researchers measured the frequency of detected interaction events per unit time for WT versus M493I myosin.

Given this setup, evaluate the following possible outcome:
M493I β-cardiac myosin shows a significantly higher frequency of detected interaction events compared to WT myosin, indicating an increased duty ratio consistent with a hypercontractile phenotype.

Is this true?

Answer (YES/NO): YES